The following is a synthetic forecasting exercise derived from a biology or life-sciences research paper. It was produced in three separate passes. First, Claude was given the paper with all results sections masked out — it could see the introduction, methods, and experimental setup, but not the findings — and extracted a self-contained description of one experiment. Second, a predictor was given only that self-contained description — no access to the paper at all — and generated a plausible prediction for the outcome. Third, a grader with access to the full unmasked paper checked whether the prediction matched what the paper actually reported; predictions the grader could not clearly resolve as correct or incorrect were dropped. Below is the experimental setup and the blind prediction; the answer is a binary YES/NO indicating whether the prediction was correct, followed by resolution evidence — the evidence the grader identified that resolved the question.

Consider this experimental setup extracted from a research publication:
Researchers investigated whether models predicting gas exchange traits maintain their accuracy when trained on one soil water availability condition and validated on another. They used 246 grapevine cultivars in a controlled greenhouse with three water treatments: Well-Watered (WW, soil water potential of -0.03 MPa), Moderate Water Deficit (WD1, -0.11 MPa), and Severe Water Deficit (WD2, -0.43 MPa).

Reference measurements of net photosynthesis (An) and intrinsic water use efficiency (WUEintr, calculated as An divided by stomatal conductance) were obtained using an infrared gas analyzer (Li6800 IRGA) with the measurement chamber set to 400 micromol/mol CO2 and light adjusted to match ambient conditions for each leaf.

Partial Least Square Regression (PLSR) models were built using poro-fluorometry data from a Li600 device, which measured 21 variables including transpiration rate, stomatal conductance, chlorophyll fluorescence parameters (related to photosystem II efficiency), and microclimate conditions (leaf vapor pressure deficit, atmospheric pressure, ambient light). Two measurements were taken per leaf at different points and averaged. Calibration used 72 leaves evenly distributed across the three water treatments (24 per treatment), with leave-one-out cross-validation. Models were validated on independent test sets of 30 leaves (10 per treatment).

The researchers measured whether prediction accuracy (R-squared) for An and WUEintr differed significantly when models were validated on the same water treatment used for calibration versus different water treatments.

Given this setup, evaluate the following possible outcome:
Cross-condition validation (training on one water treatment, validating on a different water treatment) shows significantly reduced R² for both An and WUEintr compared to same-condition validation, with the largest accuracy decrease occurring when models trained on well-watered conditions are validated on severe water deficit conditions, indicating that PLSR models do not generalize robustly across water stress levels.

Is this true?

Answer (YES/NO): NO